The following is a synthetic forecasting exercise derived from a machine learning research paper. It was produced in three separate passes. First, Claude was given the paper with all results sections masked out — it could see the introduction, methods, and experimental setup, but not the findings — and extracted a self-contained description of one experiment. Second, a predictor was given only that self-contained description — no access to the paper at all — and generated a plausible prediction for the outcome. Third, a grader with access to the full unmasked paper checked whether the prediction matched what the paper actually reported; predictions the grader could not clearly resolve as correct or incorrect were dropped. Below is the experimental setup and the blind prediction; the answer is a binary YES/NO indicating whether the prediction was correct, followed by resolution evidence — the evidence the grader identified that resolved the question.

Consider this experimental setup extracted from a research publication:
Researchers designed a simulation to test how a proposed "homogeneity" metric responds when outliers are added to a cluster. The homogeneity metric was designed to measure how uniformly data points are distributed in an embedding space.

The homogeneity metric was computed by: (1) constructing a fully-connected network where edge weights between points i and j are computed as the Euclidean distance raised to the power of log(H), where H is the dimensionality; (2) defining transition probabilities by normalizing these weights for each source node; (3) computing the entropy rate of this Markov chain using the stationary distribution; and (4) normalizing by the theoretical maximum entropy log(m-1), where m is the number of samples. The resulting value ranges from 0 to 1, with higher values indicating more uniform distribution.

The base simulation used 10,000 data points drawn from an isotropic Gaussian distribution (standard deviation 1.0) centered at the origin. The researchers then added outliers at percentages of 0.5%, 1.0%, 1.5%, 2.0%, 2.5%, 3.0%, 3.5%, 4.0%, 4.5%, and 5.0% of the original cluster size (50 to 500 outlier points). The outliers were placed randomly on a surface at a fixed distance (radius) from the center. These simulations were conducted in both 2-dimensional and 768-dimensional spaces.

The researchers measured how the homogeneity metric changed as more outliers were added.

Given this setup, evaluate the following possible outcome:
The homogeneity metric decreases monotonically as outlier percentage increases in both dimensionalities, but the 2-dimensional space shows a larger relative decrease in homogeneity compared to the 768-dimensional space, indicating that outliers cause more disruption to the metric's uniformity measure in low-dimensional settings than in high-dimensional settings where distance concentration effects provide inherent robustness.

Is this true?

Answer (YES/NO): NO